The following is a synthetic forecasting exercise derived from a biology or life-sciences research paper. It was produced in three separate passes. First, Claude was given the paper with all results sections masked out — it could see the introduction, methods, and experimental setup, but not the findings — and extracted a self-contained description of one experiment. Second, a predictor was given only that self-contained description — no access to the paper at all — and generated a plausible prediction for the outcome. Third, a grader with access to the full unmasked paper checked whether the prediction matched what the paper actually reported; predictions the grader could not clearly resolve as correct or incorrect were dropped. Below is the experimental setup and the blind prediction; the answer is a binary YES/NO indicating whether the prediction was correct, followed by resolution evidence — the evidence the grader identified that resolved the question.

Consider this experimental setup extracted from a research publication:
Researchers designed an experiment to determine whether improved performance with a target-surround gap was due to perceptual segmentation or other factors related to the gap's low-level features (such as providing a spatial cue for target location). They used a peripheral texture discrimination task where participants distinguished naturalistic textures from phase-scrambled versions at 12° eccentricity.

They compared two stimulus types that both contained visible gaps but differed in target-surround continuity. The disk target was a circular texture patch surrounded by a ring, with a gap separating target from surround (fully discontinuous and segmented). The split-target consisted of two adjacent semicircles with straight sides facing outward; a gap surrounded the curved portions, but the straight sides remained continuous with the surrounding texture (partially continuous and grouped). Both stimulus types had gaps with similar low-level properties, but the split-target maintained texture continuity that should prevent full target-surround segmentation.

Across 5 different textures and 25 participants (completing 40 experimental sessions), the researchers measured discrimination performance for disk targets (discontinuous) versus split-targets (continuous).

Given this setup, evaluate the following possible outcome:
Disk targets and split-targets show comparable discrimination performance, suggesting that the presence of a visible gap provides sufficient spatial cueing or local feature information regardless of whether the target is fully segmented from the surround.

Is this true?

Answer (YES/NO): NO